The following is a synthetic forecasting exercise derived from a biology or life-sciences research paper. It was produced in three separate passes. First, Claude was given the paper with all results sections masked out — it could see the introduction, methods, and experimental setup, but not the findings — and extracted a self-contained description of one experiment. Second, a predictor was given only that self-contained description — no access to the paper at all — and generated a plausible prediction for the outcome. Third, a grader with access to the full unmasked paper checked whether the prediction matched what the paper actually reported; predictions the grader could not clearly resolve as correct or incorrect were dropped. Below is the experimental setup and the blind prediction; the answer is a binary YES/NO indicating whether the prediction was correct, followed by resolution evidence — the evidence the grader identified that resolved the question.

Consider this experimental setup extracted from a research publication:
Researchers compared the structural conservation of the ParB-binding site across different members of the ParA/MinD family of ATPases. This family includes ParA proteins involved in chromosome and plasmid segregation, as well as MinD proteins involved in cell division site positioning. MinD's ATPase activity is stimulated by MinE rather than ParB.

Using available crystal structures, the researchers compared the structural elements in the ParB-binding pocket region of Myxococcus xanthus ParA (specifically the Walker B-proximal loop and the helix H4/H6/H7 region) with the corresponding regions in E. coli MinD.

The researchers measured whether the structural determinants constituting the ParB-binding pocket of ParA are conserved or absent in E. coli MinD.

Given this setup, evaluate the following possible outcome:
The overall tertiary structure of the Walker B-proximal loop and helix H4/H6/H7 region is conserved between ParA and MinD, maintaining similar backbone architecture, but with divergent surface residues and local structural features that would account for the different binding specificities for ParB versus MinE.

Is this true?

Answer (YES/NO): NO